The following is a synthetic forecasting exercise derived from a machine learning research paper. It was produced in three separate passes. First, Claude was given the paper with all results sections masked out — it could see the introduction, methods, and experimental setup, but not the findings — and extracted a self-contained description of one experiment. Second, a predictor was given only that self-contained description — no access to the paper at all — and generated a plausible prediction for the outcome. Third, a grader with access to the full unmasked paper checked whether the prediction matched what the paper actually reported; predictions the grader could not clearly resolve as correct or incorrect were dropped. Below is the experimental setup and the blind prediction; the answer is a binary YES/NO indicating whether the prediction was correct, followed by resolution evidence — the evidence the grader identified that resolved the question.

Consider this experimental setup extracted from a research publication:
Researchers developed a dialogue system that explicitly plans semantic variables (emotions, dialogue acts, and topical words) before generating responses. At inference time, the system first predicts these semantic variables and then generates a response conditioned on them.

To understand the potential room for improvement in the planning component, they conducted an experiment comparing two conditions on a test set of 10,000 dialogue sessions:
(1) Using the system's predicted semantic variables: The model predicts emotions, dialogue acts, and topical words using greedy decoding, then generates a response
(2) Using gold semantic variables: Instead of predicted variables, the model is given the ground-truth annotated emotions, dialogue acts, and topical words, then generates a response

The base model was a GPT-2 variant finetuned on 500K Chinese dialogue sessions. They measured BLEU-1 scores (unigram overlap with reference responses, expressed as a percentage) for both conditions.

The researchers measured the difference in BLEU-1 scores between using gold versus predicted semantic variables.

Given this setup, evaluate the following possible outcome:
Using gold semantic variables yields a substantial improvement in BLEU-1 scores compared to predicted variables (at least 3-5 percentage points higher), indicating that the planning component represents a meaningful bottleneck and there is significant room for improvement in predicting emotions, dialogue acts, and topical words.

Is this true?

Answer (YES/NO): YES